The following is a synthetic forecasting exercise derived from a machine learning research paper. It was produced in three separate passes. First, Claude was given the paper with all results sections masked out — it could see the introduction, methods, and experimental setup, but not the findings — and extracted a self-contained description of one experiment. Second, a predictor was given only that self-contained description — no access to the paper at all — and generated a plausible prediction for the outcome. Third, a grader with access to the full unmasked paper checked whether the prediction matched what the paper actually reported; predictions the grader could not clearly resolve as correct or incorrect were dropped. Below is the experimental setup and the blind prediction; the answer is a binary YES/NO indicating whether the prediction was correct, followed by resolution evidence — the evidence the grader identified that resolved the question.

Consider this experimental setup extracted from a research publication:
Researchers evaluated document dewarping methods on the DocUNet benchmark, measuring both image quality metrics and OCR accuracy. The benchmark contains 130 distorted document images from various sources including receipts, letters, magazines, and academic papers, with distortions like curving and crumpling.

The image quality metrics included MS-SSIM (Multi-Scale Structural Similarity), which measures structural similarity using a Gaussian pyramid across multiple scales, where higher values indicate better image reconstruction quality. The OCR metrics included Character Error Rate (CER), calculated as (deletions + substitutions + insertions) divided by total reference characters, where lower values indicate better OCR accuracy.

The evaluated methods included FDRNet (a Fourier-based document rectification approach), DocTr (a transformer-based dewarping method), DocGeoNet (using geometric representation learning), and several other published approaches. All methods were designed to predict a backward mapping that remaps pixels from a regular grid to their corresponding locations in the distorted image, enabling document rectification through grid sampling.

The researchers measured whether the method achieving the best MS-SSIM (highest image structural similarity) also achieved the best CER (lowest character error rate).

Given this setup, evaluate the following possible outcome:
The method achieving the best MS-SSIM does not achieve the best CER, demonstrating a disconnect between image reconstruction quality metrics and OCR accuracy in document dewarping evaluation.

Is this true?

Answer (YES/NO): YES